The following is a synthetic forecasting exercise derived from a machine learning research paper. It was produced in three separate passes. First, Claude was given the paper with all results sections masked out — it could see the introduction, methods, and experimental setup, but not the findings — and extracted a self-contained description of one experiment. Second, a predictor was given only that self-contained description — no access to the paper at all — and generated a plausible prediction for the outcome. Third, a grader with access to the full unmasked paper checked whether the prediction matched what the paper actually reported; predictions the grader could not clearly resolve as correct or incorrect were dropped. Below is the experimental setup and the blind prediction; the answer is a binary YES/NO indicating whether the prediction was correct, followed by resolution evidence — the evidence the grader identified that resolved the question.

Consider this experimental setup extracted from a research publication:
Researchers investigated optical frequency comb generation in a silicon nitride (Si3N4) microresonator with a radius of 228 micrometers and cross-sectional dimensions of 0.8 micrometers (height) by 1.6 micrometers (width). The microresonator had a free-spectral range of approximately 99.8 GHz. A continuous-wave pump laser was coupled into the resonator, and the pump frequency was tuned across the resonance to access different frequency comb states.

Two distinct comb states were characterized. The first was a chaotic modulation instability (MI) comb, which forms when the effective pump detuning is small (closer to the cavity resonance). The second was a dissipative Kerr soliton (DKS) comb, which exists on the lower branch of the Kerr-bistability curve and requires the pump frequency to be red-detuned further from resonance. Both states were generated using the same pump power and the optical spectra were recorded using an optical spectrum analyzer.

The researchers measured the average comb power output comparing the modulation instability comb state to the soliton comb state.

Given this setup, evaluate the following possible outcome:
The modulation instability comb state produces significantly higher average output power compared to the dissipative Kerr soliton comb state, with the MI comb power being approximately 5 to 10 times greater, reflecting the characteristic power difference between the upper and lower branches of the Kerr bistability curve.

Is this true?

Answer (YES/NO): YES